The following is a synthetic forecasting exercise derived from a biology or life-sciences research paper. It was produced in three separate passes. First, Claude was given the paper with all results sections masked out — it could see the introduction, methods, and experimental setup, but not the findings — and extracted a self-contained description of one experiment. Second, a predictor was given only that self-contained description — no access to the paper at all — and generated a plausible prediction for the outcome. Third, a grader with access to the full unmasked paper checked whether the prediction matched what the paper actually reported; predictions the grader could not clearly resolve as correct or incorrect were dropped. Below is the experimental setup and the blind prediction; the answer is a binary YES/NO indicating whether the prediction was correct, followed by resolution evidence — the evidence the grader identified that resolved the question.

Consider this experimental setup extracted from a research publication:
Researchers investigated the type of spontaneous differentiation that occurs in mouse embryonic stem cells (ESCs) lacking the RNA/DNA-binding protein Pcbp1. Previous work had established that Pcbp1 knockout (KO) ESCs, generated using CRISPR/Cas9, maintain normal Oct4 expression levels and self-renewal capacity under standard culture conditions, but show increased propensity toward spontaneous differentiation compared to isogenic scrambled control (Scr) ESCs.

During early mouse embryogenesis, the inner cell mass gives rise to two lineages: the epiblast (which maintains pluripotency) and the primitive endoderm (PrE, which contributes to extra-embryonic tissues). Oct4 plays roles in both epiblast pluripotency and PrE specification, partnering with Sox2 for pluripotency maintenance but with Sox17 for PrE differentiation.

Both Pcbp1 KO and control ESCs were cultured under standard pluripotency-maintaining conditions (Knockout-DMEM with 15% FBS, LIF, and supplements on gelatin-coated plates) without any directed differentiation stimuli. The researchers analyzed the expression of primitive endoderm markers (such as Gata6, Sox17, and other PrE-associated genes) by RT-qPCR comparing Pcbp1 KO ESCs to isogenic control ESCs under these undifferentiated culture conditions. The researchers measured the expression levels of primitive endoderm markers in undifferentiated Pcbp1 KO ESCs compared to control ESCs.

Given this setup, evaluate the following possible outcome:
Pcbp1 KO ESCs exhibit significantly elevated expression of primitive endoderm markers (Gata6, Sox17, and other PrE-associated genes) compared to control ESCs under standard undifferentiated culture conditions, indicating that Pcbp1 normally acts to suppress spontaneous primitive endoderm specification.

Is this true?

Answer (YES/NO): YES